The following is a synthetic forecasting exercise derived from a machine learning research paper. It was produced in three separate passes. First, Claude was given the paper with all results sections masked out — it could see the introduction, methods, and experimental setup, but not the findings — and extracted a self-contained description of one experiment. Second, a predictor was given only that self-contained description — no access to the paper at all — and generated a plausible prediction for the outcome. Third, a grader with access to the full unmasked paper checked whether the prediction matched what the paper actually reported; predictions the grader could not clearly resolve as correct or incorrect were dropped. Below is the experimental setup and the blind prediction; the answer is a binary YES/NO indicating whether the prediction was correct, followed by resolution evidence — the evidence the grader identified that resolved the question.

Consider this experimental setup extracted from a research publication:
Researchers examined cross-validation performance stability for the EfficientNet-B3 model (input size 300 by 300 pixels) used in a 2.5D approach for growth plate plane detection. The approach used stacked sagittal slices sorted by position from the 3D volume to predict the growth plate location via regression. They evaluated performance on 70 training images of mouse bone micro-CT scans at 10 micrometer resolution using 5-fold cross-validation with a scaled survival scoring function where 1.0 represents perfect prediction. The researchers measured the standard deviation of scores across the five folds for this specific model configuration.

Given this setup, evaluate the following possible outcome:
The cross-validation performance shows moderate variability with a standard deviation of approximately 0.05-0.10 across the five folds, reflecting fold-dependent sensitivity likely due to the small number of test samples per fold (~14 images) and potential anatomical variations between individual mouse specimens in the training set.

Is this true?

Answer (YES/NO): NO